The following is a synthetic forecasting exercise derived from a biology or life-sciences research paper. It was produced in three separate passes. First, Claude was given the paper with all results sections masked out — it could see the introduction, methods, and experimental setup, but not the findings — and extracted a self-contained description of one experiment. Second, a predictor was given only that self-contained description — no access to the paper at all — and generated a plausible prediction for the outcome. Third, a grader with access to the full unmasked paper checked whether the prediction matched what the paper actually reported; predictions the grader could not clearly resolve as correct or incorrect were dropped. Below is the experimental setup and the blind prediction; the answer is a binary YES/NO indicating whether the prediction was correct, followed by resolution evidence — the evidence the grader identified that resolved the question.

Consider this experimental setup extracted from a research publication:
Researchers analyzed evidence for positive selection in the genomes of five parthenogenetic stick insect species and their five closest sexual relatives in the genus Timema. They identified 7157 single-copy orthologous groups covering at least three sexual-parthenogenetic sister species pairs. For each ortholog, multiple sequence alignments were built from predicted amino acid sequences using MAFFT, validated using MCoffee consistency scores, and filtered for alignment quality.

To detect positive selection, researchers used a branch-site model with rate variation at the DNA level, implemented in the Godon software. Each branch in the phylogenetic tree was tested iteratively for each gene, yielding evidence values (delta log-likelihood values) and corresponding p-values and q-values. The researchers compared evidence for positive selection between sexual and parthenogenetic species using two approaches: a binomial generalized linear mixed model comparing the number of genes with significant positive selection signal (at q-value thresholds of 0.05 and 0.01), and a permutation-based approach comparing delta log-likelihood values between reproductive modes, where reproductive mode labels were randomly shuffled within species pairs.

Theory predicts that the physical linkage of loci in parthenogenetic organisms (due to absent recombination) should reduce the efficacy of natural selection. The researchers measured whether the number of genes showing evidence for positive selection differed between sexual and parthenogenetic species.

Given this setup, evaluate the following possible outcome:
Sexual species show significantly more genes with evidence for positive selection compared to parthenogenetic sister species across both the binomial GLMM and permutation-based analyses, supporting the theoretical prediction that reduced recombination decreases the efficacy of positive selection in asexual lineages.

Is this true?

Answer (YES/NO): YES